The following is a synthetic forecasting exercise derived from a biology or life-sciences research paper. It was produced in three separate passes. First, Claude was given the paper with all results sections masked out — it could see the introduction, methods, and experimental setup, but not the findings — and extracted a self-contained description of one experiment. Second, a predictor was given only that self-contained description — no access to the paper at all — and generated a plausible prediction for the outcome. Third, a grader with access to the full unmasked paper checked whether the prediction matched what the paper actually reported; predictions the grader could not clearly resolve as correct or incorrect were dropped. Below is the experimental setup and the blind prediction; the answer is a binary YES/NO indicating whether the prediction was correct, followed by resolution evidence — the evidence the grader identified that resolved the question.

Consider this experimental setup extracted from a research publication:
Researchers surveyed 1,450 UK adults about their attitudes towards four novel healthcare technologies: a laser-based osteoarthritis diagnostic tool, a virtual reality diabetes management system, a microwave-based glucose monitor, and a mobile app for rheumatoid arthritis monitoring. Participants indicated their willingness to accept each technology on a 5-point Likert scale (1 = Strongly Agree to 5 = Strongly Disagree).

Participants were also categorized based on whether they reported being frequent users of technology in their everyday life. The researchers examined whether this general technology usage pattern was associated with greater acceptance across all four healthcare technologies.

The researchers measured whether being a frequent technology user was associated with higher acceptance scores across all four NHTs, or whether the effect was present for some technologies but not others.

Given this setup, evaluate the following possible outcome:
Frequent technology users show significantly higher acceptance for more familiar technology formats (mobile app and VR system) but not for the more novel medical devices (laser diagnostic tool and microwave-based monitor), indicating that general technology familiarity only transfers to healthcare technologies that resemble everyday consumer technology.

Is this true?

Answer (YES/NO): NO